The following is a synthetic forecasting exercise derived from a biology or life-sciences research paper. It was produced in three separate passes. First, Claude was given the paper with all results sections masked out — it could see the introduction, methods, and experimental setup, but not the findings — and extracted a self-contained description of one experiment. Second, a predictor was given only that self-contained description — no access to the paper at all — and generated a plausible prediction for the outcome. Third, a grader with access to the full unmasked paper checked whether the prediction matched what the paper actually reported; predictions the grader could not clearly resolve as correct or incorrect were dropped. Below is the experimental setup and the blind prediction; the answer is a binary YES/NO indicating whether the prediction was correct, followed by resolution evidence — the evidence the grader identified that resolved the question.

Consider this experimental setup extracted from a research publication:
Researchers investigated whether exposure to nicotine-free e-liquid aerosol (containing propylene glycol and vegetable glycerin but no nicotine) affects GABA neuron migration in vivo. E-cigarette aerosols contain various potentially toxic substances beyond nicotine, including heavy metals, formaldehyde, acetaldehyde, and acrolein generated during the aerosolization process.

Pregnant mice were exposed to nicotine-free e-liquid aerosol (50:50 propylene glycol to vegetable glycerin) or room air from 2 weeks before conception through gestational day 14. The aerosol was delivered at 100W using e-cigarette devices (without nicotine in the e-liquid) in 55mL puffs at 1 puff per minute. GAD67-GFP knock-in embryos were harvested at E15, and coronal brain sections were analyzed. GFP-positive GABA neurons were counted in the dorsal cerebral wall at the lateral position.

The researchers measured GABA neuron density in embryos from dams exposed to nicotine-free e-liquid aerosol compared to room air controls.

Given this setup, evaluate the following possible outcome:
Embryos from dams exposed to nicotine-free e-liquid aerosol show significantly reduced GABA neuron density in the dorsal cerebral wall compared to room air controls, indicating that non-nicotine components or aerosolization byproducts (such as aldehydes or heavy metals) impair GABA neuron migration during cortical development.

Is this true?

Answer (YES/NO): NO